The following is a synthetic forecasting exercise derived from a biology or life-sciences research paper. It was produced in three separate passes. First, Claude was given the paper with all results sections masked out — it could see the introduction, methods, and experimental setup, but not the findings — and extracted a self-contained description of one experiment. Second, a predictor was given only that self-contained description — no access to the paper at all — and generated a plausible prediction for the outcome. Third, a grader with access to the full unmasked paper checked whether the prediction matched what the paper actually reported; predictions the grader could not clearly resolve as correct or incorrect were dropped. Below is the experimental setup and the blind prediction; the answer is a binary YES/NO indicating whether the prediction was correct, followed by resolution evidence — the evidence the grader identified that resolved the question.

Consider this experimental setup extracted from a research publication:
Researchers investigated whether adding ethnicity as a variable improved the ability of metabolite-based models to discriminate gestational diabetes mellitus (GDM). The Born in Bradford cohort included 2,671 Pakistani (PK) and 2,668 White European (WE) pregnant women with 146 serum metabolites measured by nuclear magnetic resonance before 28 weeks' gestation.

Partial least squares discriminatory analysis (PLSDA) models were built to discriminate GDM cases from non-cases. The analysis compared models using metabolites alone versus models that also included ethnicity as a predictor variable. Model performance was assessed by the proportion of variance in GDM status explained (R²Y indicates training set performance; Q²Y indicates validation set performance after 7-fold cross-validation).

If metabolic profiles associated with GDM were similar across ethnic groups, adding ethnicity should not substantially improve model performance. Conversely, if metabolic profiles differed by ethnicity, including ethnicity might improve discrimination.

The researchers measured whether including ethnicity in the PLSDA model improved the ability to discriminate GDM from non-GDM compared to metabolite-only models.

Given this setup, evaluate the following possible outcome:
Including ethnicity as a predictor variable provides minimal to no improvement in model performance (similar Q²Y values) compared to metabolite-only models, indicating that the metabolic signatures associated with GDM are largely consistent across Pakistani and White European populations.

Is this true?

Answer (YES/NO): NO